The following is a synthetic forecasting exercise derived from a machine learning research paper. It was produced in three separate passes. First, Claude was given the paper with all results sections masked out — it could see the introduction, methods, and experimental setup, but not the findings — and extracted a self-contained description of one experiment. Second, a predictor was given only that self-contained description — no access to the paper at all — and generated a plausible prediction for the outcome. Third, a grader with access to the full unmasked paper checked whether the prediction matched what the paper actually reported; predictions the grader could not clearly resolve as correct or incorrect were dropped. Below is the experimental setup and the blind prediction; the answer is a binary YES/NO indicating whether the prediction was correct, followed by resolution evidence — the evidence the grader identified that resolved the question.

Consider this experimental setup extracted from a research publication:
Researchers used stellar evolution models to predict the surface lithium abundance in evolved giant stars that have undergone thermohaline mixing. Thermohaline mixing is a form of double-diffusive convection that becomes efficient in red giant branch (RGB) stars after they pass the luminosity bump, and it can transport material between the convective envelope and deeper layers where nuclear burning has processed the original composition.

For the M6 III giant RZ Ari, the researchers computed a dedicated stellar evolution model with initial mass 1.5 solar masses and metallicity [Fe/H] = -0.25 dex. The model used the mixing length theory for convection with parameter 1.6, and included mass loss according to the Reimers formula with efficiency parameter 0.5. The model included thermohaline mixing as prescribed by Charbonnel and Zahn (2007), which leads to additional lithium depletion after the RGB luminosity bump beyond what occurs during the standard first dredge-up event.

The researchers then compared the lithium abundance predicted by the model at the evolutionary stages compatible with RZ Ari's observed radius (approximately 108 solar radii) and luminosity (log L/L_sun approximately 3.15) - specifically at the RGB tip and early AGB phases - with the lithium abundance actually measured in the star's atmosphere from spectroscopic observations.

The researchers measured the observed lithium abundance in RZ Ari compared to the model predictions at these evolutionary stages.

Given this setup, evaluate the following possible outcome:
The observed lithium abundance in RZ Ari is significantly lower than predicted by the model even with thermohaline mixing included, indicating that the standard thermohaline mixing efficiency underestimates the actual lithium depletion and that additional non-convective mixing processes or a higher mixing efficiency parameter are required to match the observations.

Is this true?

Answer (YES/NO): NO